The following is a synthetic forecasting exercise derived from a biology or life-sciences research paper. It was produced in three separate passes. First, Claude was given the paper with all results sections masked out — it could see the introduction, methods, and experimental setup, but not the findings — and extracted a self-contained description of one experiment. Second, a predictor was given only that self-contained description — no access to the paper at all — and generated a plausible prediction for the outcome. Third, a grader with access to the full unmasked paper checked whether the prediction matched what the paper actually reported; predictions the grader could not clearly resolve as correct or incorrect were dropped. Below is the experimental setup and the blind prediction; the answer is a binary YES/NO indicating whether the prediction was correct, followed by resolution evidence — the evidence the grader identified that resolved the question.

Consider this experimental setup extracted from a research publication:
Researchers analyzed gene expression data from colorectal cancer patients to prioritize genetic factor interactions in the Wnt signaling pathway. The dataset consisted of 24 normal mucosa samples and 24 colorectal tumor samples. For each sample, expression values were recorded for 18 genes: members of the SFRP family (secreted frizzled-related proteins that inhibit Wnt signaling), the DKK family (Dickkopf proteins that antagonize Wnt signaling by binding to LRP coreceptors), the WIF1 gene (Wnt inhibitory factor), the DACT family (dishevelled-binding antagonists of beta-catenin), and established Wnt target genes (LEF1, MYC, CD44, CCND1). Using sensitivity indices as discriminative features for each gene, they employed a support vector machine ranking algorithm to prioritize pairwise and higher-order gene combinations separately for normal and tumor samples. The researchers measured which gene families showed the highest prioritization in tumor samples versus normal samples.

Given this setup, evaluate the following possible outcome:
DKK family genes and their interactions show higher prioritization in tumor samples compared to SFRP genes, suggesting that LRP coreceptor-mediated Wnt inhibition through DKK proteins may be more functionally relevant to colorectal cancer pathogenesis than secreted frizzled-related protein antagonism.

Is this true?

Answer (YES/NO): NO